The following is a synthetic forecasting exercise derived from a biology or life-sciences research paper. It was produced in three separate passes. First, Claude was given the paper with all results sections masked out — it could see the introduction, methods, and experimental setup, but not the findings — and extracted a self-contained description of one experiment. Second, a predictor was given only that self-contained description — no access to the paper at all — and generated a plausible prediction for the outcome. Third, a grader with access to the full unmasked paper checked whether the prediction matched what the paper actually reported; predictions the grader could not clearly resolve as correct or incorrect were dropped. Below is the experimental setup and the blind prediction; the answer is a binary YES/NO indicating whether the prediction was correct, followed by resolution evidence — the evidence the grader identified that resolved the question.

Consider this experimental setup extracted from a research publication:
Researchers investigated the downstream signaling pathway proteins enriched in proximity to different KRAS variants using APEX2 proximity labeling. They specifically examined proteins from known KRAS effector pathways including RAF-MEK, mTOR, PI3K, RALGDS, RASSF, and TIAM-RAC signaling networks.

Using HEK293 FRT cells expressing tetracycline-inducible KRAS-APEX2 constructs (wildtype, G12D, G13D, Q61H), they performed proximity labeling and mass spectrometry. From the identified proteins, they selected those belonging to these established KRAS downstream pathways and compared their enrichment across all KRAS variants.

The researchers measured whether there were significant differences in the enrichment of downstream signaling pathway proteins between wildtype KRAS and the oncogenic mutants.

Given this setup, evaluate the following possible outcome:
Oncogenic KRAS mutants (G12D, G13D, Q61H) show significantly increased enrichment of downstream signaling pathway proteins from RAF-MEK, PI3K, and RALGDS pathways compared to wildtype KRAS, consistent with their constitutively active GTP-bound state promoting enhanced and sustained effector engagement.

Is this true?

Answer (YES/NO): NO